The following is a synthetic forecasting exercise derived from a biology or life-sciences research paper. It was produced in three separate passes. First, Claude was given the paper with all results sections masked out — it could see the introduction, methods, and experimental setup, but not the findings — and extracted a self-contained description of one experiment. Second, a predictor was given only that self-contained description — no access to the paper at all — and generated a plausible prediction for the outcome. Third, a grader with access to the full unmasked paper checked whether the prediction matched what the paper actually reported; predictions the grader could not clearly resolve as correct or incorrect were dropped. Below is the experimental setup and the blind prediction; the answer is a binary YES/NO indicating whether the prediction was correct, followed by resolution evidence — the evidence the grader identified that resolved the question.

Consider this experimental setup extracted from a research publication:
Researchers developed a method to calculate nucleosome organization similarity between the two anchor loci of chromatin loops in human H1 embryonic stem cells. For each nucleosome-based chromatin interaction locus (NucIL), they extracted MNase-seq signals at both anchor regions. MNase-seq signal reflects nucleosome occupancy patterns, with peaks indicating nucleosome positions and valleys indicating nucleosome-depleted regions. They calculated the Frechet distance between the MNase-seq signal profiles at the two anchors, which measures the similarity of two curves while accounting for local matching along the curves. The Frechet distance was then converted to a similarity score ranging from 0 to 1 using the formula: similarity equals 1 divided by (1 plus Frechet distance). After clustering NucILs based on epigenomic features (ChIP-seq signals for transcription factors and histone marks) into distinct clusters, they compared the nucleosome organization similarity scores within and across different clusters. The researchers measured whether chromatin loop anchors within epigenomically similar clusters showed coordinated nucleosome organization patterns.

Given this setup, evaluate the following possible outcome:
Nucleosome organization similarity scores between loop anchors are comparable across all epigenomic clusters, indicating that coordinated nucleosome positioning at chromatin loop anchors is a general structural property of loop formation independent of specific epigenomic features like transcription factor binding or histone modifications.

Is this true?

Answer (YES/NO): YES